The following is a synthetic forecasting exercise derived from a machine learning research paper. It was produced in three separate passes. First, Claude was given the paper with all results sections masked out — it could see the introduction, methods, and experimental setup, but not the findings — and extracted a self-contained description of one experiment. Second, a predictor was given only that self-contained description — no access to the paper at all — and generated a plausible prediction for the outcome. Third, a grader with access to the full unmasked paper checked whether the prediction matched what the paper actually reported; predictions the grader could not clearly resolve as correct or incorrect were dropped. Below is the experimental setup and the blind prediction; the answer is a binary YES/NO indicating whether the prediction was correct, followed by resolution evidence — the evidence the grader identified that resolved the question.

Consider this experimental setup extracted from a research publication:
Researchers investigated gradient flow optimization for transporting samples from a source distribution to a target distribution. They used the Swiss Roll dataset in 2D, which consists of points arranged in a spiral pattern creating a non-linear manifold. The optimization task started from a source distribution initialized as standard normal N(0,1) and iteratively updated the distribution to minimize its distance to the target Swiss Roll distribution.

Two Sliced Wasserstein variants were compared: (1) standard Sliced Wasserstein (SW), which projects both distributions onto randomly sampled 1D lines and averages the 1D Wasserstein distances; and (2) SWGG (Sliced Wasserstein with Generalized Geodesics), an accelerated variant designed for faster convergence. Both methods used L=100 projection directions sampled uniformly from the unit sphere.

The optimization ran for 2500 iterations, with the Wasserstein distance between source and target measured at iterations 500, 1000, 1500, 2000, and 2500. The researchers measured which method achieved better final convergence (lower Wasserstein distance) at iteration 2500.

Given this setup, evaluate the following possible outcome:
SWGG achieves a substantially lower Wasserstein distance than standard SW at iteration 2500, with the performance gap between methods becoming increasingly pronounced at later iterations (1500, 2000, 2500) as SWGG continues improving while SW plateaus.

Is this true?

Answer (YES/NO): NO